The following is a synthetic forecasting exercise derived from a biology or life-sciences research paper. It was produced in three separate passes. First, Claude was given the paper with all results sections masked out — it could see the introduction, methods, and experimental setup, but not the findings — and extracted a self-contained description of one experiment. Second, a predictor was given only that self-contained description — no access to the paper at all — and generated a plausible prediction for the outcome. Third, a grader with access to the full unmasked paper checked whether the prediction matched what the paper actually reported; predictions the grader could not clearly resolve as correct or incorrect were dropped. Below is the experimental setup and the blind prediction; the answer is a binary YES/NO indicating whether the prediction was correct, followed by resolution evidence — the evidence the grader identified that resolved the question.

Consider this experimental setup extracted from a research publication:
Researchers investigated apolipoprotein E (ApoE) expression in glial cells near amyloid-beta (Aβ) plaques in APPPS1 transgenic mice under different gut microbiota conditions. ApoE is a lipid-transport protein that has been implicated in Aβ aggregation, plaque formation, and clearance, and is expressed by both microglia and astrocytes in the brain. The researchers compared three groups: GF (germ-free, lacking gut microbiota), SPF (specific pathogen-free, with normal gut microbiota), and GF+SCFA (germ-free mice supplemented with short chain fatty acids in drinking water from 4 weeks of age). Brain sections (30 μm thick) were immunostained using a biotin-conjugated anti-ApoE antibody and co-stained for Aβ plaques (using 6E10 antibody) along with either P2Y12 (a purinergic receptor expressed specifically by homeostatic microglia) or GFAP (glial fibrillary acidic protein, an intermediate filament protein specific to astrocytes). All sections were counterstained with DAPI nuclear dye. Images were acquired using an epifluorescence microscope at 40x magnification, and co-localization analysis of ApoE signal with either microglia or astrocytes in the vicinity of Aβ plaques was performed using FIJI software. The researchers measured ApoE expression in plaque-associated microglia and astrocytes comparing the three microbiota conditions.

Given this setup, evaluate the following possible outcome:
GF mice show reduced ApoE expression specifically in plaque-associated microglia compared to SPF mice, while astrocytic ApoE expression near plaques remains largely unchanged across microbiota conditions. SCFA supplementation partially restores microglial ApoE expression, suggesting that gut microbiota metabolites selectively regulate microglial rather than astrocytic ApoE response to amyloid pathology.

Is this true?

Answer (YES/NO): NO